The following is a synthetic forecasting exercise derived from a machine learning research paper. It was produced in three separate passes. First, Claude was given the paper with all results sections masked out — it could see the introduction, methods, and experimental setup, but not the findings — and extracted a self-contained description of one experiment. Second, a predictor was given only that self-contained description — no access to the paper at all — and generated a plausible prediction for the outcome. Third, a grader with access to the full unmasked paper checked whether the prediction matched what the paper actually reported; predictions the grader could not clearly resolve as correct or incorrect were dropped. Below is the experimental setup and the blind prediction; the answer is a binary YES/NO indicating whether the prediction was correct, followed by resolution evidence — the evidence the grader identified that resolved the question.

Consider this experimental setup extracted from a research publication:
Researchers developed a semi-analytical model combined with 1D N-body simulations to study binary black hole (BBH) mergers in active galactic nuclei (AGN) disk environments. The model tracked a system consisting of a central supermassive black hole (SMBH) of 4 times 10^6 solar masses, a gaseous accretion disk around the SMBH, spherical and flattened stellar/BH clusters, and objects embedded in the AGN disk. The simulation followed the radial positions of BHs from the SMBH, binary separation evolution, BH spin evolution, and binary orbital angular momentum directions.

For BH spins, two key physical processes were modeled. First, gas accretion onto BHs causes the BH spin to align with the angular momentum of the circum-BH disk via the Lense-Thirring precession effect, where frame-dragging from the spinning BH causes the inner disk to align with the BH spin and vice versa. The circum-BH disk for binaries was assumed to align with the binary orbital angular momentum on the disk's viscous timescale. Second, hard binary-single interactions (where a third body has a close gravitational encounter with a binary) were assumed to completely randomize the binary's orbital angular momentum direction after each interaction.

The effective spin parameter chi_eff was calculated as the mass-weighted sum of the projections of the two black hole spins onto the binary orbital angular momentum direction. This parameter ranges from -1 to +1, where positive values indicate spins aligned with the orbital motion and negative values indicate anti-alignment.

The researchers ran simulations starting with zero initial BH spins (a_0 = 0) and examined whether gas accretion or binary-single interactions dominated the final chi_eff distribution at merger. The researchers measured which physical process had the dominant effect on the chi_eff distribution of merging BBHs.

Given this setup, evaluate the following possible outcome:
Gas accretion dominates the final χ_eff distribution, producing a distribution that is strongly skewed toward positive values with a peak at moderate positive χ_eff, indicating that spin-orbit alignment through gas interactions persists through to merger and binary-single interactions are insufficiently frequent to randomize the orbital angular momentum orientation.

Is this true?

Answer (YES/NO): NO